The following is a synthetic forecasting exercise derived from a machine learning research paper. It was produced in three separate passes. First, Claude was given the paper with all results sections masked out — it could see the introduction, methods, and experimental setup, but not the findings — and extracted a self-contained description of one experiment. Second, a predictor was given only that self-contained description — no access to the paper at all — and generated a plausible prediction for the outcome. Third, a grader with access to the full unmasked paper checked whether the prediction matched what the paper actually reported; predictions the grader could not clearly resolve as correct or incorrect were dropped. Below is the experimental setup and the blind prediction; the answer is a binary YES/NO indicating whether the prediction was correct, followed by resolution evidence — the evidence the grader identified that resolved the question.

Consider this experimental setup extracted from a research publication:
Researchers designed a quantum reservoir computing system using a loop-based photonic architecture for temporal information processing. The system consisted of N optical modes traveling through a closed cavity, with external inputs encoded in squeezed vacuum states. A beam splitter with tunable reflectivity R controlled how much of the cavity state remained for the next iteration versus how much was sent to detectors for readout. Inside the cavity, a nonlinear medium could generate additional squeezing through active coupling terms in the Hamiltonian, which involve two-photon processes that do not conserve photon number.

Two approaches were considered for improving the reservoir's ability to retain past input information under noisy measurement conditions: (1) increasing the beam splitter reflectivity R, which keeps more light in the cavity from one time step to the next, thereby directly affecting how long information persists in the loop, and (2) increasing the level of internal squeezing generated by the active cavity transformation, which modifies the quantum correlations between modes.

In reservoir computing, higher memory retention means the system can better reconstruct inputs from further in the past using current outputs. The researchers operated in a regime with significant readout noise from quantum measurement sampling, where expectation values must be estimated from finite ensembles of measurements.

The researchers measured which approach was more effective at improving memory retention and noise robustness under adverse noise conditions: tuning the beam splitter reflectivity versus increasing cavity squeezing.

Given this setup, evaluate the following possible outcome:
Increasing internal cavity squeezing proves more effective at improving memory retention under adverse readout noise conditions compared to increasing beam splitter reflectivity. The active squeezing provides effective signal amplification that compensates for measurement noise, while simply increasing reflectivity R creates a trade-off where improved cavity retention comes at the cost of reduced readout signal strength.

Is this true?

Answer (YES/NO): YES